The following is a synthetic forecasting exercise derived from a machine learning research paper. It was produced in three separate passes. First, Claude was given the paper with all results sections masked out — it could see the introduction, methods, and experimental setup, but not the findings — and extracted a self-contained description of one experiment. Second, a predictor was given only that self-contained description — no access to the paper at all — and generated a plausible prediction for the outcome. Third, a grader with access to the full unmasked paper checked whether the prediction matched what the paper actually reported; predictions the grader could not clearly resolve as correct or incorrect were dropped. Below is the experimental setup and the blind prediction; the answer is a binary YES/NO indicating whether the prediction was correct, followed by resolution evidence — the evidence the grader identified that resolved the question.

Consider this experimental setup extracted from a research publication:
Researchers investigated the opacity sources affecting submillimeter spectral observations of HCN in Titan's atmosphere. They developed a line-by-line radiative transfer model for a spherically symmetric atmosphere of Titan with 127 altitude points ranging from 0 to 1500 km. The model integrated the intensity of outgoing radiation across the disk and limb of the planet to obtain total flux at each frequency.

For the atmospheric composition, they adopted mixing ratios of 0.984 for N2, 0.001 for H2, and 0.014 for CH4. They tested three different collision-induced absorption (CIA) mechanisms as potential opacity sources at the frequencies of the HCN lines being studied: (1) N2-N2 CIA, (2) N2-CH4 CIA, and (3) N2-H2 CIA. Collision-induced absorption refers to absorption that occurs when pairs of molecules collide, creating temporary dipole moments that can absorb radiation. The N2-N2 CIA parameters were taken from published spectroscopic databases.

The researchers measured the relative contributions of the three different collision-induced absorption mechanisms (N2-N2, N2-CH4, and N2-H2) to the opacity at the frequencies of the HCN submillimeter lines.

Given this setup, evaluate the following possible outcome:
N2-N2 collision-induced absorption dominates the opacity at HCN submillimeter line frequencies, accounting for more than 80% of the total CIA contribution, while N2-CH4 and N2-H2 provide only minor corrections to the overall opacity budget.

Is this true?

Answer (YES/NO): NO